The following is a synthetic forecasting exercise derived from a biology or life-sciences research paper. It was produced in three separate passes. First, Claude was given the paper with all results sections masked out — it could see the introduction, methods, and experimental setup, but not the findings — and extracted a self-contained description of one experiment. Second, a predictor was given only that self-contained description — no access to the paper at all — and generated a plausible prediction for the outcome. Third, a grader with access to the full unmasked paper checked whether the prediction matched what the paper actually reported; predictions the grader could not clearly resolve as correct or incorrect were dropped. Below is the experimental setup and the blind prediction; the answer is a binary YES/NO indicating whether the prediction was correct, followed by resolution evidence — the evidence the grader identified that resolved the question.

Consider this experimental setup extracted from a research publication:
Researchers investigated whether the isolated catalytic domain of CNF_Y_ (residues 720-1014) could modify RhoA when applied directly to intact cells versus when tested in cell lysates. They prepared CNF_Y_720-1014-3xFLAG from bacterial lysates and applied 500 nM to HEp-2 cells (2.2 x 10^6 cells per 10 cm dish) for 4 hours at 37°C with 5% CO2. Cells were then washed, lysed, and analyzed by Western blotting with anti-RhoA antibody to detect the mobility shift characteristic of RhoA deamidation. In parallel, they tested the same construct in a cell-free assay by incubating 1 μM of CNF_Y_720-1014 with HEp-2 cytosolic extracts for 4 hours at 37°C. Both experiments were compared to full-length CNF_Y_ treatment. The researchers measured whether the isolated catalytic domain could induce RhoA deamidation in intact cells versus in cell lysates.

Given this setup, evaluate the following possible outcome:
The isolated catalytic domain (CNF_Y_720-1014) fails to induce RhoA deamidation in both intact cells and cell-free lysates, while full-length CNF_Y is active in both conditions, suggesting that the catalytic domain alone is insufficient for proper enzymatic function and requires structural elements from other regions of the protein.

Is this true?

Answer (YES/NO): NO